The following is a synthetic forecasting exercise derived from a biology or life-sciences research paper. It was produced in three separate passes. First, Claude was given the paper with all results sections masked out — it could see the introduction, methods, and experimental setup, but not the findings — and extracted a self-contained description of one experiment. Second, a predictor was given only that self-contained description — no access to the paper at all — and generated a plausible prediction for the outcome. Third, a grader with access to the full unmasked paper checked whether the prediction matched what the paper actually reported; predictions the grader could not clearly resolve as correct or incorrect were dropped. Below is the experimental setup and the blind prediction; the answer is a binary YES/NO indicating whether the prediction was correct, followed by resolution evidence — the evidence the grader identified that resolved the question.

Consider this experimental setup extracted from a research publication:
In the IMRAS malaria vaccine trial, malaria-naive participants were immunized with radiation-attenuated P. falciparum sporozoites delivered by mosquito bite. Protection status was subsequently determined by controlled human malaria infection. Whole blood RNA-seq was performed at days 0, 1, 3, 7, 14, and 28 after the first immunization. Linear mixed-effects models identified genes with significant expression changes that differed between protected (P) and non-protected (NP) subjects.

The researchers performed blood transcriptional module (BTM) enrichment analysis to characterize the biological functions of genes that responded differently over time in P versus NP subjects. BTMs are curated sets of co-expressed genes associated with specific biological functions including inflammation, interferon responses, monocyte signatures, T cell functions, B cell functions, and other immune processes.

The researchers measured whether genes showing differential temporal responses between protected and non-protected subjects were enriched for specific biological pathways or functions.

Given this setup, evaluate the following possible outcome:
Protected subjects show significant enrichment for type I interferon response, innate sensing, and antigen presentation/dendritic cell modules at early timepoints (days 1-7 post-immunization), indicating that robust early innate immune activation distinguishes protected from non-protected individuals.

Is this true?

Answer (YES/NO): NO